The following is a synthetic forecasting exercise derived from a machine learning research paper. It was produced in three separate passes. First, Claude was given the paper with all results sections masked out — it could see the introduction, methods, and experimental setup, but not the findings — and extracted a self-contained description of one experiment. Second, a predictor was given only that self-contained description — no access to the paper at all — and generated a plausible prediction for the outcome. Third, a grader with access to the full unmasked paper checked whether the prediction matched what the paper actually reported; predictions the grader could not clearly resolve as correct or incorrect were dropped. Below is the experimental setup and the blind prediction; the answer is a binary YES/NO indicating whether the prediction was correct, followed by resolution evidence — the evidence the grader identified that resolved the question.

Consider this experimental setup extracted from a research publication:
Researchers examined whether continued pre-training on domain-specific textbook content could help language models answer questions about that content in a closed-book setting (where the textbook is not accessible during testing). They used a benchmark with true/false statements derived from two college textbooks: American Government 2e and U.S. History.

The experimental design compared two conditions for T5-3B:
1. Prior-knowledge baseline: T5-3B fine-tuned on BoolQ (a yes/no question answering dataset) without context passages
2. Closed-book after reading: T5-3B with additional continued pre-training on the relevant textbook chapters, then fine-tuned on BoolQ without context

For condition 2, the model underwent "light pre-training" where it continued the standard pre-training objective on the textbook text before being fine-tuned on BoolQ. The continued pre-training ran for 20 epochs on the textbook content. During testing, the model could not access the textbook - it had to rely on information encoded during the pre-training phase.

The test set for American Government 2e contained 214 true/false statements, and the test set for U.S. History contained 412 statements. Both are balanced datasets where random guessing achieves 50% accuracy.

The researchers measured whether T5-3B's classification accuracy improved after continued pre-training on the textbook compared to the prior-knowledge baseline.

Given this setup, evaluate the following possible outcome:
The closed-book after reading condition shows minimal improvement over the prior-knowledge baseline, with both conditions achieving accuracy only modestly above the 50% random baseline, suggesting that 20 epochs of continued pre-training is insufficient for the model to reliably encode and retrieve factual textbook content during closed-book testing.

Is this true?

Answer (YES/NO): YES